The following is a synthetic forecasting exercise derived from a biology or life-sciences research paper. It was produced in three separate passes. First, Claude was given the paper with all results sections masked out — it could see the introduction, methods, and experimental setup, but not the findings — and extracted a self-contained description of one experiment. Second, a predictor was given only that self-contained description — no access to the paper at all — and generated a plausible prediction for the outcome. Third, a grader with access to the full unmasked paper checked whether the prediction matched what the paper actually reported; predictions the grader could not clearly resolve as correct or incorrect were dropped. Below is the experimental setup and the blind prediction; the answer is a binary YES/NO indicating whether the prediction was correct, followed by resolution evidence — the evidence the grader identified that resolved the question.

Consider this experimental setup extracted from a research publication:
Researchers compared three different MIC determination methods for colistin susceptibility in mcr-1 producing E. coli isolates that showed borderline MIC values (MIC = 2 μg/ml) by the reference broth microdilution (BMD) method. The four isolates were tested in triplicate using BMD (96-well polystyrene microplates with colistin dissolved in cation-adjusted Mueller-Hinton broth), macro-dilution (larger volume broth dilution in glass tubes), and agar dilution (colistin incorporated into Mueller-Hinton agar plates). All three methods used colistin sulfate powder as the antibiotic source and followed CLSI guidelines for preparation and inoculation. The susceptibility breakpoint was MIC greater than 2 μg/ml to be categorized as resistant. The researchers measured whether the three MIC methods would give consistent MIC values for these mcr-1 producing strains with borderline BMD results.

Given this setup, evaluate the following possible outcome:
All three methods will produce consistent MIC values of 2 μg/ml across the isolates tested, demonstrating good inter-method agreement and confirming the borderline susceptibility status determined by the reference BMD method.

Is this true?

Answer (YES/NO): NO